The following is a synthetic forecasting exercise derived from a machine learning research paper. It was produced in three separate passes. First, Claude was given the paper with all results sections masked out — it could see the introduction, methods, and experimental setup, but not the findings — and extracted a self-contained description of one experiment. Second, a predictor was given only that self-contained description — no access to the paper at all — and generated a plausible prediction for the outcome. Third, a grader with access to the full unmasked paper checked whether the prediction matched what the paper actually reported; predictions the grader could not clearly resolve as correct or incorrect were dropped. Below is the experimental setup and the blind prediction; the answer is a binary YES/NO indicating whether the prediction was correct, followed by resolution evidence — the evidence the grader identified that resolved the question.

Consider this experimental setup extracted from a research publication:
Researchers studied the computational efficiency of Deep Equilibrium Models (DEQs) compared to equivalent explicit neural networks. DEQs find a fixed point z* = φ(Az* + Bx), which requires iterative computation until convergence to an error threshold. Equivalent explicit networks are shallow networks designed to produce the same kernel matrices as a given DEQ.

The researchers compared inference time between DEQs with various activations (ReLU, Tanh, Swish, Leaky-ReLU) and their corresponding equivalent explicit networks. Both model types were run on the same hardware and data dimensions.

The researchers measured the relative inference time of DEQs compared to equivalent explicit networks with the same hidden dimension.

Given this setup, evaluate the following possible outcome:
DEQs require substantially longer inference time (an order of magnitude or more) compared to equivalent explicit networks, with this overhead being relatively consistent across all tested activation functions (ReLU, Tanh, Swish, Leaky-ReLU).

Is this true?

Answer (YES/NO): NO